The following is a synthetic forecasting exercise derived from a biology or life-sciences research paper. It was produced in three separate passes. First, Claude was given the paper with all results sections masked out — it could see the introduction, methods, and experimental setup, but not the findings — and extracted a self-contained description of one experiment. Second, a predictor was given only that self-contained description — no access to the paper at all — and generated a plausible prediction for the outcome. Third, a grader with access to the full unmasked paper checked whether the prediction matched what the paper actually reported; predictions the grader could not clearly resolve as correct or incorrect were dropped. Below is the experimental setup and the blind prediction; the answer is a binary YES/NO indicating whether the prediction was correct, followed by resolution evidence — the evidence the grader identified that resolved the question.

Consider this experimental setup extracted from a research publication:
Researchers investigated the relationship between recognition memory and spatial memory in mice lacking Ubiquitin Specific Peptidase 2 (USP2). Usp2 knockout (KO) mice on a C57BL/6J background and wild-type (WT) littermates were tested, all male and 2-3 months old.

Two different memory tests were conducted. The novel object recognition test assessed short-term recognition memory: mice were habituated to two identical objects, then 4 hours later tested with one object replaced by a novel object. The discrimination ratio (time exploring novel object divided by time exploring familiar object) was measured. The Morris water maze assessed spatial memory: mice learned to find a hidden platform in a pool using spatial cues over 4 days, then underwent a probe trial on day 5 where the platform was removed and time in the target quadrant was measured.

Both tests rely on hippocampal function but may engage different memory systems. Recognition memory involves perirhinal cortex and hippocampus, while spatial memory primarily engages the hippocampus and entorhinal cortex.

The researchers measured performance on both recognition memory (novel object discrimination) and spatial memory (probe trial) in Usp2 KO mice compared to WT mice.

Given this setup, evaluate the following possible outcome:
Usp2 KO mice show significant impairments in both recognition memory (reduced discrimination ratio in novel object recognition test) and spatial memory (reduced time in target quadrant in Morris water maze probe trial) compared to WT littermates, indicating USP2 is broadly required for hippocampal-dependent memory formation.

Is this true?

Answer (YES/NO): NO